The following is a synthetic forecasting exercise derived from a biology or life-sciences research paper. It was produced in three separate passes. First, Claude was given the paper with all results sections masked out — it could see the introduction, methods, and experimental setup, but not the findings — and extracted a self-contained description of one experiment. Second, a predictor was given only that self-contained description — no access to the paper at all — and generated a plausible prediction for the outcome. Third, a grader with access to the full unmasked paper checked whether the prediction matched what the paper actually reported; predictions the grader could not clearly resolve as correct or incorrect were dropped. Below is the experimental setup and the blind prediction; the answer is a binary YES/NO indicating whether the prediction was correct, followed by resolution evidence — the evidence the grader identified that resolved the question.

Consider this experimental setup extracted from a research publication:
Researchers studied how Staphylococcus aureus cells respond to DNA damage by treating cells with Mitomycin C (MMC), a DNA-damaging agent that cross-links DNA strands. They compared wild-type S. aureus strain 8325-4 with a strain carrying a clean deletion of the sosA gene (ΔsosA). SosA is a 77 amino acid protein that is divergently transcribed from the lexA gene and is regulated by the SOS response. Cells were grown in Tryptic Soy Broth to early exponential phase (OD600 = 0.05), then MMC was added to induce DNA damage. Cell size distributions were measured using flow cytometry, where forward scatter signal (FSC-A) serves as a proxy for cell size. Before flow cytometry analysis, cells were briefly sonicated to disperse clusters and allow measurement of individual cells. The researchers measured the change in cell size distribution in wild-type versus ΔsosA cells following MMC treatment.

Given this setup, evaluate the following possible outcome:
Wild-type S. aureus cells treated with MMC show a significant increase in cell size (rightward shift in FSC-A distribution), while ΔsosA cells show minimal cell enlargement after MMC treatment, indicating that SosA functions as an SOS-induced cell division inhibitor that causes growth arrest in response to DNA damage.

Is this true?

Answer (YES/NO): YES